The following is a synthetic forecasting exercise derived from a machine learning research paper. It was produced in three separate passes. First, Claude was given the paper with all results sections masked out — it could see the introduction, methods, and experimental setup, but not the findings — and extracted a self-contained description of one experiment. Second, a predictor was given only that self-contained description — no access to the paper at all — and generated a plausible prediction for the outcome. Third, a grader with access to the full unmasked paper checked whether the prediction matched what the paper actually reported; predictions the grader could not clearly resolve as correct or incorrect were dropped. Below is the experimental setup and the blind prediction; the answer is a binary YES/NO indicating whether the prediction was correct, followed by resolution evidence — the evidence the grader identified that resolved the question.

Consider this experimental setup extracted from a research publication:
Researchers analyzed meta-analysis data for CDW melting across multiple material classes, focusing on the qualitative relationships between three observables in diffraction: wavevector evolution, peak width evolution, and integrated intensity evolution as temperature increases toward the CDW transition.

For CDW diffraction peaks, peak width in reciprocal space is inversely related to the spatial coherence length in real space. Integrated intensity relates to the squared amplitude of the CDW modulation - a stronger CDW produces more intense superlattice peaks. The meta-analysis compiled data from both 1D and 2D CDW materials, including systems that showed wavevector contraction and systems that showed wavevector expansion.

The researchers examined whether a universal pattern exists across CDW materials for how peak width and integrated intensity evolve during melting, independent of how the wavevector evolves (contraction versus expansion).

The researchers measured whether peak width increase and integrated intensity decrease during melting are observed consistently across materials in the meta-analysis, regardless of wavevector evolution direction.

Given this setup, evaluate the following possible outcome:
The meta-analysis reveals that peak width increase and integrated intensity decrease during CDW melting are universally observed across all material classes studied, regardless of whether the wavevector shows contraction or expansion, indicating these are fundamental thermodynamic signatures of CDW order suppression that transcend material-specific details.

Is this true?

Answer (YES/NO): NO